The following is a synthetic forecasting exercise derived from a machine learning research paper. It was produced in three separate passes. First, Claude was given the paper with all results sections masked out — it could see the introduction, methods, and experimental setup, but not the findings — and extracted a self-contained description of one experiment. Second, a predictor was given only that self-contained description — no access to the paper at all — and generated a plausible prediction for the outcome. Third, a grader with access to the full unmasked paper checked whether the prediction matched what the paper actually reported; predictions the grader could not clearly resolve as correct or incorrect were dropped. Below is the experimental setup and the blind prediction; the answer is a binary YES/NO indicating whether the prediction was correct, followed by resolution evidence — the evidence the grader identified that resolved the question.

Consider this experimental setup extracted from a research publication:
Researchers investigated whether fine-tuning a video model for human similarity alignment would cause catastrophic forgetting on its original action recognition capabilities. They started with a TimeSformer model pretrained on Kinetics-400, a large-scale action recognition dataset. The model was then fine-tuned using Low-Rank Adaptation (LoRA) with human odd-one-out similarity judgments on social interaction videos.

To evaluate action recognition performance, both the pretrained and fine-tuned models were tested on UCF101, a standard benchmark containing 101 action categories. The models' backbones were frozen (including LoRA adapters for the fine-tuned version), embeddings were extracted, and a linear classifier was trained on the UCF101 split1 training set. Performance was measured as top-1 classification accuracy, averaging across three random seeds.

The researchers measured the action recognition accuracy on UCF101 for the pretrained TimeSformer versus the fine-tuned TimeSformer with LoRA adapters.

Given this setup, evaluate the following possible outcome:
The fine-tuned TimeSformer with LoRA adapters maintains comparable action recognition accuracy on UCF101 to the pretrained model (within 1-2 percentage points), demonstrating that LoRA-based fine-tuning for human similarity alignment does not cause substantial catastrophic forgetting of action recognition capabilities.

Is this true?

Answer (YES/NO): YES